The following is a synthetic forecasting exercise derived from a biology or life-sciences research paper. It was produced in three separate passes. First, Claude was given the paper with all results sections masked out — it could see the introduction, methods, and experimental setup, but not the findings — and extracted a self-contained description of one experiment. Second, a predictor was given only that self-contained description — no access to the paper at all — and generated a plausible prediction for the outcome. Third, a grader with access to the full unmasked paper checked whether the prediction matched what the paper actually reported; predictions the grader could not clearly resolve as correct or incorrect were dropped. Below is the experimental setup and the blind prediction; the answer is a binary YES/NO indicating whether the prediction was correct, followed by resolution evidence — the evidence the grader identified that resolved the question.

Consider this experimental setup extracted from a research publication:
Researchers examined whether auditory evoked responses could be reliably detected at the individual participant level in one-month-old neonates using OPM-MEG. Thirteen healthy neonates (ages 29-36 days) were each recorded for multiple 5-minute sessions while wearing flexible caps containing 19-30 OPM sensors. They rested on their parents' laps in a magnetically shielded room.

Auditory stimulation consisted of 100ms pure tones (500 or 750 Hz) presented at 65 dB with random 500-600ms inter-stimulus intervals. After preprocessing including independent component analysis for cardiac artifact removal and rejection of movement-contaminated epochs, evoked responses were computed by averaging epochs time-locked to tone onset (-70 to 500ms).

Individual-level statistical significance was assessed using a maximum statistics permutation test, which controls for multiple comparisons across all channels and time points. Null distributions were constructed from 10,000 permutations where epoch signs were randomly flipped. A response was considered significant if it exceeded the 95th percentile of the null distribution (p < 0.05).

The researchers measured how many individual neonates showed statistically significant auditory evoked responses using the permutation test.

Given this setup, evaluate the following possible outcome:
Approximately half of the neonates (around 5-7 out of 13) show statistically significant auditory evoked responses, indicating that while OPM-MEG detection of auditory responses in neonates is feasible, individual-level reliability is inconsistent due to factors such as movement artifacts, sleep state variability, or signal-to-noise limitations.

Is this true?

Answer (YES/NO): NO